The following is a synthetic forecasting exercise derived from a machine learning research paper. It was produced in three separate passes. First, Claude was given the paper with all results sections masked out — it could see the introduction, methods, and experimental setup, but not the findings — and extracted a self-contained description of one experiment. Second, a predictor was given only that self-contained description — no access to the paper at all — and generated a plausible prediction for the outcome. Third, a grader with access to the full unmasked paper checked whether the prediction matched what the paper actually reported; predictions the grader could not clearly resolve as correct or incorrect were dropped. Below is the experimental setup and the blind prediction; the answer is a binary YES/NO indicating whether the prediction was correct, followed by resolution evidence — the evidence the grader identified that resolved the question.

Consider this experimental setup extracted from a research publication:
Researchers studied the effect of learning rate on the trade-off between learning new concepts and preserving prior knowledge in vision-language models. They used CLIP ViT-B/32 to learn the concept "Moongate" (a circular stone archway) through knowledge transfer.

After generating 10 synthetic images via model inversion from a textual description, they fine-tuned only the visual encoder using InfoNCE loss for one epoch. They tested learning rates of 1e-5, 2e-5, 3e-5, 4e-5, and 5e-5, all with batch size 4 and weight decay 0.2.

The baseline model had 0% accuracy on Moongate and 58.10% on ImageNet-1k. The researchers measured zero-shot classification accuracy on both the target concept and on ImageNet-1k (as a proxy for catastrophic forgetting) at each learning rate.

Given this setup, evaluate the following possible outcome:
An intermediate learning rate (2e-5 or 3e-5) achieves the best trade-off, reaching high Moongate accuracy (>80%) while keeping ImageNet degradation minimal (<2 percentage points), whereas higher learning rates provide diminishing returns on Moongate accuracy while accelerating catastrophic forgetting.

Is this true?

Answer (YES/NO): NO